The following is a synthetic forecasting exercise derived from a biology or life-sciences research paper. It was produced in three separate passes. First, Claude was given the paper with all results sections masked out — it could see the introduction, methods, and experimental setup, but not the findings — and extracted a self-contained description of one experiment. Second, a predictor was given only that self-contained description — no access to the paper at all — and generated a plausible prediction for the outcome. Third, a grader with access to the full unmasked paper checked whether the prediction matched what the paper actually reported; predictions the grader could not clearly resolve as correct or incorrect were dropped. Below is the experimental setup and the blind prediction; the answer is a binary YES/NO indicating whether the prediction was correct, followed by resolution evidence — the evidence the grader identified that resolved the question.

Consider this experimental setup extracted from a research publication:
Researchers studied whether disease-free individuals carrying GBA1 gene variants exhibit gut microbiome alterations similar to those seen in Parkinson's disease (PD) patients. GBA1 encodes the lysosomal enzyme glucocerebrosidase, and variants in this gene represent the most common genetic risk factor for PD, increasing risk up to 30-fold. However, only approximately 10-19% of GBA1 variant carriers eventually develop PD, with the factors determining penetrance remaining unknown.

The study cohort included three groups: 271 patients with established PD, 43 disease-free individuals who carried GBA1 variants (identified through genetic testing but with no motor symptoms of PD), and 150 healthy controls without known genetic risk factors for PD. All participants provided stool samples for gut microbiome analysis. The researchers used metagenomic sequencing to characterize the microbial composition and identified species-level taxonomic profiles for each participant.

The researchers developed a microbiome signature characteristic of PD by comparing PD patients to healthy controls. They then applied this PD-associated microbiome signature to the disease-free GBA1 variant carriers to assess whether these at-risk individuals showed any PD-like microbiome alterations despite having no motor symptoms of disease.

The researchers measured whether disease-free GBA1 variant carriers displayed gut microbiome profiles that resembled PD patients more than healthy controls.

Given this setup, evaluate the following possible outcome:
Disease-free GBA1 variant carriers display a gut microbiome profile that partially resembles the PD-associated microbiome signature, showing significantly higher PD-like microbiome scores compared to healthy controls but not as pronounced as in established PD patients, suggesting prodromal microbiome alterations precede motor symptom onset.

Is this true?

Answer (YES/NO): YES